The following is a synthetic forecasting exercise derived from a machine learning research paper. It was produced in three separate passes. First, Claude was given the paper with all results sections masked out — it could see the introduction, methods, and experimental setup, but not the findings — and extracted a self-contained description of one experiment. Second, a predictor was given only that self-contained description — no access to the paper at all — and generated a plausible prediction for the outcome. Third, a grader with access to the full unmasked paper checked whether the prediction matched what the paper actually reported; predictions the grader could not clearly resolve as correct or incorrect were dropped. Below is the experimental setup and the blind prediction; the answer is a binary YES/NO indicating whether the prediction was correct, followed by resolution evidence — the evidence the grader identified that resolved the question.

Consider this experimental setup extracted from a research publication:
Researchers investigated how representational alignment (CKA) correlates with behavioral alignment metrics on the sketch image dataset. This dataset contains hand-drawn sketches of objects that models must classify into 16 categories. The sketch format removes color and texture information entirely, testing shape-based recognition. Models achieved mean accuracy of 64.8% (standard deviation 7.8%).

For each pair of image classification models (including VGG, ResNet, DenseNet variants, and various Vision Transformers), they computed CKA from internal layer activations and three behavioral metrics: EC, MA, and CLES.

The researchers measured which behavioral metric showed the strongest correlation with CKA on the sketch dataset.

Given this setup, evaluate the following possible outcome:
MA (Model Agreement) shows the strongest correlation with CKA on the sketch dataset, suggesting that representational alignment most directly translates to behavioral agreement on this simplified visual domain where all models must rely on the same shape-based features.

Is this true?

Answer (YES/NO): YES